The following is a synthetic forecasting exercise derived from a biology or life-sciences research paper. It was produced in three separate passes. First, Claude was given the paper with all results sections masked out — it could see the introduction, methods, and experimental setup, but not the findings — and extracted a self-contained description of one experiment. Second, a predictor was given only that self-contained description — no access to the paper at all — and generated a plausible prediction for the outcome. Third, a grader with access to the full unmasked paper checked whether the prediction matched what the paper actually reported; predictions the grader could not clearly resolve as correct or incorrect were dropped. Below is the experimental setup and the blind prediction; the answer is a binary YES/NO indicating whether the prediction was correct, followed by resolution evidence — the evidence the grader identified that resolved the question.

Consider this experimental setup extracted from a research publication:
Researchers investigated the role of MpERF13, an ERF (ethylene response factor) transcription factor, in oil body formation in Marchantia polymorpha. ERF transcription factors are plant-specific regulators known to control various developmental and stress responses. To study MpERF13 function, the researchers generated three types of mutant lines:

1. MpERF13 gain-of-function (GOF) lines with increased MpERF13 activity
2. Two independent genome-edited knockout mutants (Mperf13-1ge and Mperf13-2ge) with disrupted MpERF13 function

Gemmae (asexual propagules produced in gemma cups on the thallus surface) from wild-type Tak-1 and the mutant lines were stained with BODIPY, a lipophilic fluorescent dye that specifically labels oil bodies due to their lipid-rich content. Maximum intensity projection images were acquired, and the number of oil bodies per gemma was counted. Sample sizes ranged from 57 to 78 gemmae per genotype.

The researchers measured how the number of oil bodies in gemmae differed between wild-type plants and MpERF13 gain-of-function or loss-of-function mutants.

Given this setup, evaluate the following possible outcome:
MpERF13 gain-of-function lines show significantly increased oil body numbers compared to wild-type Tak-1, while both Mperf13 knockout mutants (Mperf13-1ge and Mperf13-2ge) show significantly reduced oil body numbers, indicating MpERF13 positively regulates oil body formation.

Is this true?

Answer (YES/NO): YES